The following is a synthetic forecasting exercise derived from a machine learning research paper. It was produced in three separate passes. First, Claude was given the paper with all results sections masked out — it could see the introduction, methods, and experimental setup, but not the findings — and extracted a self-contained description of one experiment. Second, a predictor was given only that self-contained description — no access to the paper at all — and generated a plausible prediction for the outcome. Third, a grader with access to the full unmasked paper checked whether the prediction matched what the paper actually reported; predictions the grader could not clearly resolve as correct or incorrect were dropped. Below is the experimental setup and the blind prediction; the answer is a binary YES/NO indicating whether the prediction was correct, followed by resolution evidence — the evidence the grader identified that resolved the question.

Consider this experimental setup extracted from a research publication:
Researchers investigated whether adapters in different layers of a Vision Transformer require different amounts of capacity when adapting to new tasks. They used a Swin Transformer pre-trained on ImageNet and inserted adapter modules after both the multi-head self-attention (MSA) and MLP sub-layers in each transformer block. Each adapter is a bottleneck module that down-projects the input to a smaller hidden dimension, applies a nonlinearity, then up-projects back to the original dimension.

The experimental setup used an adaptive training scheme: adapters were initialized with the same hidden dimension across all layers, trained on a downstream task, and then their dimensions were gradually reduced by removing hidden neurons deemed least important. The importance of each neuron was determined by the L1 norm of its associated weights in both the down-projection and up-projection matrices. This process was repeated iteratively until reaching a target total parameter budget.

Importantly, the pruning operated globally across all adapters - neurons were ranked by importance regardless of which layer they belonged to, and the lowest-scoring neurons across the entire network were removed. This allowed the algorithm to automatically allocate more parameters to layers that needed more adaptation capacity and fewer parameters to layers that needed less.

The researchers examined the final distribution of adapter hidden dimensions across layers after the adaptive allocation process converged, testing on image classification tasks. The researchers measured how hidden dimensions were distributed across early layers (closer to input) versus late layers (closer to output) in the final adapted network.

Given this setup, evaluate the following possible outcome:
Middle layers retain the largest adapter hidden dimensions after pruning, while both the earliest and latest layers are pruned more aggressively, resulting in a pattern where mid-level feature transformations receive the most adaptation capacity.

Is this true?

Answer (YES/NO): NO